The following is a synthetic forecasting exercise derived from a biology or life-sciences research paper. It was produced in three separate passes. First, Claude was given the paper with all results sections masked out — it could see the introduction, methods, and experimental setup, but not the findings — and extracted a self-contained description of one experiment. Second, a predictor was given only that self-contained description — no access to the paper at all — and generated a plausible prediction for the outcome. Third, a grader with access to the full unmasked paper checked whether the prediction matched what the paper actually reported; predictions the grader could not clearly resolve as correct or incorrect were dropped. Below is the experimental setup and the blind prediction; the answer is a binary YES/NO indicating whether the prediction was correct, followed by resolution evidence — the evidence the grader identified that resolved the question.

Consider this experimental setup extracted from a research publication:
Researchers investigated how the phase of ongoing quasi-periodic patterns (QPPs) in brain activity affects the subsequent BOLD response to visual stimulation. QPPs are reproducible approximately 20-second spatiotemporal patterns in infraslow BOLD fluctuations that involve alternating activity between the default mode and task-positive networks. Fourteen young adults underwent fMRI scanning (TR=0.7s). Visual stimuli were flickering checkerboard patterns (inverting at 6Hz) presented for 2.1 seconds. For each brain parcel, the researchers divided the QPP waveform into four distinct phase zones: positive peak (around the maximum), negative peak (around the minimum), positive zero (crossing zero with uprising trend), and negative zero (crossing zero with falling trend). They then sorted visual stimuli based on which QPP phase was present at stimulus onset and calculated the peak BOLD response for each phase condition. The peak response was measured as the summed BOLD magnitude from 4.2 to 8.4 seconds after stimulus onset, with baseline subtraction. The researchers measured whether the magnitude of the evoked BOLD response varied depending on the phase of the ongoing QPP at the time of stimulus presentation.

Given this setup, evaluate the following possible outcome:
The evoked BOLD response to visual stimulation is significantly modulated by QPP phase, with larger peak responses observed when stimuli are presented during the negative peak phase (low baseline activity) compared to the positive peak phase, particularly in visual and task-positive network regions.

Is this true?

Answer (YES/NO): NO